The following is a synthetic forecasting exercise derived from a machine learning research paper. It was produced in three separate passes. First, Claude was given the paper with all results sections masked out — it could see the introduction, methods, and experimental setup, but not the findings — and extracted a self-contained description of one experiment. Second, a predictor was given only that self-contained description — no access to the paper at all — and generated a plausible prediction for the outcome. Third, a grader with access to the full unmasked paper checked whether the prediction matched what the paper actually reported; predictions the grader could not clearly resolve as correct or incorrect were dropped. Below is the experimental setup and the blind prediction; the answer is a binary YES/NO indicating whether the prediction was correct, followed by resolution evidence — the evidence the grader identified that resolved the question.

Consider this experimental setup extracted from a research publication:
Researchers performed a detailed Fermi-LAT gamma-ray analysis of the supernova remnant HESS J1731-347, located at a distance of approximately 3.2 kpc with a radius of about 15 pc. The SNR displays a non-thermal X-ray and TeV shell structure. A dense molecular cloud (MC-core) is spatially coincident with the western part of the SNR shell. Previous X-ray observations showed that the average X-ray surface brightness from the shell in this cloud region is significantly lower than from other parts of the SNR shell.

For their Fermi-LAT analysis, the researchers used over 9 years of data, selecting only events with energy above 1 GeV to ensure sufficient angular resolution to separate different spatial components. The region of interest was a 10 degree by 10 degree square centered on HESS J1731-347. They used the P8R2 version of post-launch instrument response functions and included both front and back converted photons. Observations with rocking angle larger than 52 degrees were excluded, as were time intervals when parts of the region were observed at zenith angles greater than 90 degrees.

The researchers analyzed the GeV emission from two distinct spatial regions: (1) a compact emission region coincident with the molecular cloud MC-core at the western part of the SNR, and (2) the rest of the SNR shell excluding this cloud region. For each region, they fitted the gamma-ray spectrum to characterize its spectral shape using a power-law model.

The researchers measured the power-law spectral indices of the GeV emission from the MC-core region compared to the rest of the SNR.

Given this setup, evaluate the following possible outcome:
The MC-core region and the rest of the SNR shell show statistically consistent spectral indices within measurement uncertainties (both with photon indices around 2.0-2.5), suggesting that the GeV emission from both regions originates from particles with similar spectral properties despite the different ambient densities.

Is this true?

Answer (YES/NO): NO